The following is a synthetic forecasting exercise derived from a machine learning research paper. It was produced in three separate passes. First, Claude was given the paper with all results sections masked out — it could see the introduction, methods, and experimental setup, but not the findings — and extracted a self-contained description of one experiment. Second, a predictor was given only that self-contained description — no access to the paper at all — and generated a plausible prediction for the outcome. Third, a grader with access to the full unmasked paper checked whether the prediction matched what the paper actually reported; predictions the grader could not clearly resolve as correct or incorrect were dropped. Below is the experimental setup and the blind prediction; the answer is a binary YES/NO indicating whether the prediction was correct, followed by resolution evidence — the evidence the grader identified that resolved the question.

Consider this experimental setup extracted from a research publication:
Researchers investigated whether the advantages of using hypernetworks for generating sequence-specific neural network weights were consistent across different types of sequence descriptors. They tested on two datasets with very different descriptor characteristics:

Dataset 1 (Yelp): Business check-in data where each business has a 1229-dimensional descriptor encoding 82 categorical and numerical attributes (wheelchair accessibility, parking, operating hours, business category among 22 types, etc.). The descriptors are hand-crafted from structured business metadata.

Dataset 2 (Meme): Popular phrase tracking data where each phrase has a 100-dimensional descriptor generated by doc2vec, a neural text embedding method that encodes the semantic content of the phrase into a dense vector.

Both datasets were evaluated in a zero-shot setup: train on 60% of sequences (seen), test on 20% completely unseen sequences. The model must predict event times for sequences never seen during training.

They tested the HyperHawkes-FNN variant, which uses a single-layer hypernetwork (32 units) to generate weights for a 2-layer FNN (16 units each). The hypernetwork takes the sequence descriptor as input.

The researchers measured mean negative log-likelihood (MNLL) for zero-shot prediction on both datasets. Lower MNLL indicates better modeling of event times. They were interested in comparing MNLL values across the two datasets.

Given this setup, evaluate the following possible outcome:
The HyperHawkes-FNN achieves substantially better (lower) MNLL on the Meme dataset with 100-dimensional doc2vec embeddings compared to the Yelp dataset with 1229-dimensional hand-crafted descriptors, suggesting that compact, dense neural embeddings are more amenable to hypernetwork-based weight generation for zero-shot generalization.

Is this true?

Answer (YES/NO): NO